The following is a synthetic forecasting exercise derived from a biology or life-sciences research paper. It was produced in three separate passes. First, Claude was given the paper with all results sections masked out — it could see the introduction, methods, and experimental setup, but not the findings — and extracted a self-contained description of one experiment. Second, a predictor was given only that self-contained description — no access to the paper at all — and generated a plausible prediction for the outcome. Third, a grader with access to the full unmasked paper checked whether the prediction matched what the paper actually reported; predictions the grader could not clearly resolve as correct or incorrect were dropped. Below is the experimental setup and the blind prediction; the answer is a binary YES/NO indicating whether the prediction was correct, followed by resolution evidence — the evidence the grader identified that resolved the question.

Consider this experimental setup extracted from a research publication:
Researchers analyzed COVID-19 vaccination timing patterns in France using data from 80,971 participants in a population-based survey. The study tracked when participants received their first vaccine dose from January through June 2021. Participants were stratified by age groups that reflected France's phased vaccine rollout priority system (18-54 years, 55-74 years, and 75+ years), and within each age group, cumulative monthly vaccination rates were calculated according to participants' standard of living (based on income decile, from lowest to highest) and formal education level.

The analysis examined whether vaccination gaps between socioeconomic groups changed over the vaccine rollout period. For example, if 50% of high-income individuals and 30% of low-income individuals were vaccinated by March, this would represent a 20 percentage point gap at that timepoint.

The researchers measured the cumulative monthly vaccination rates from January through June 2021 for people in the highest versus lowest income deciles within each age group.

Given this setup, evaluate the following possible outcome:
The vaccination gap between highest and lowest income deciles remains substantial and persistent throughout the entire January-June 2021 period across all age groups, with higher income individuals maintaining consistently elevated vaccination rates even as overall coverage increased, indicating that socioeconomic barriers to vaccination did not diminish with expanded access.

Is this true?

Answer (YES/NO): NO